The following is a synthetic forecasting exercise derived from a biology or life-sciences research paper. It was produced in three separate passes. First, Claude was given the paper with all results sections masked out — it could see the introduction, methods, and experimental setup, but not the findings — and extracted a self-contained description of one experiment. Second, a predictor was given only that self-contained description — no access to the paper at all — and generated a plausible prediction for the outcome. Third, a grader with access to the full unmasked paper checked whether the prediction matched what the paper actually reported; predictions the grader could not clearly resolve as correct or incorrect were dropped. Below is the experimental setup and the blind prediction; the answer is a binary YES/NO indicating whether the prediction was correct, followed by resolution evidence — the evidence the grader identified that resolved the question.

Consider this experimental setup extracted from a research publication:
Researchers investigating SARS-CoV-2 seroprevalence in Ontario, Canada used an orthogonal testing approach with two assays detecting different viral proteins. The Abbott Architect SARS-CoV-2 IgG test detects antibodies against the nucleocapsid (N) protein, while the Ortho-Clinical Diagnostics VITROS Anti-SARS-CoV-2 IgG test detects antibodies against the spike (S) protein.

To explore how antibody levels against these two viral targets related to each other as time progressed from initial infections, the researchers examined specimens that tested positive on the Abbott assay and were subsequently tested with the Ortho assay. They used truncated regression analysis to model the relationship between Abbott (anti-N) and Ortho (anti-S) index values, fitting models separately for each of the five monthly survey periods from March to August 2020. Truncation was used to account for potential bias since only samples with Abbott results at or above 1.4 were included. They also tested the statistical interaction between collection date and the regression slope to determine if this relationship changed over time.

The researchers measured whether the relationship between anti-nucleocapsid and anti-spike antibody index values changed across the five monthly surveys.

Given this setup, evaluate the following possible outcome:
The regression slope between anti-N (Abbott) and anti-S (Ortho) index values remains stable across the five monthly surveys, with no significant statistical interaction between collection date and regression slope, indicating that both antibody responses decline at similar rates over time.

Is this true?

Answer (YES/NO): NO